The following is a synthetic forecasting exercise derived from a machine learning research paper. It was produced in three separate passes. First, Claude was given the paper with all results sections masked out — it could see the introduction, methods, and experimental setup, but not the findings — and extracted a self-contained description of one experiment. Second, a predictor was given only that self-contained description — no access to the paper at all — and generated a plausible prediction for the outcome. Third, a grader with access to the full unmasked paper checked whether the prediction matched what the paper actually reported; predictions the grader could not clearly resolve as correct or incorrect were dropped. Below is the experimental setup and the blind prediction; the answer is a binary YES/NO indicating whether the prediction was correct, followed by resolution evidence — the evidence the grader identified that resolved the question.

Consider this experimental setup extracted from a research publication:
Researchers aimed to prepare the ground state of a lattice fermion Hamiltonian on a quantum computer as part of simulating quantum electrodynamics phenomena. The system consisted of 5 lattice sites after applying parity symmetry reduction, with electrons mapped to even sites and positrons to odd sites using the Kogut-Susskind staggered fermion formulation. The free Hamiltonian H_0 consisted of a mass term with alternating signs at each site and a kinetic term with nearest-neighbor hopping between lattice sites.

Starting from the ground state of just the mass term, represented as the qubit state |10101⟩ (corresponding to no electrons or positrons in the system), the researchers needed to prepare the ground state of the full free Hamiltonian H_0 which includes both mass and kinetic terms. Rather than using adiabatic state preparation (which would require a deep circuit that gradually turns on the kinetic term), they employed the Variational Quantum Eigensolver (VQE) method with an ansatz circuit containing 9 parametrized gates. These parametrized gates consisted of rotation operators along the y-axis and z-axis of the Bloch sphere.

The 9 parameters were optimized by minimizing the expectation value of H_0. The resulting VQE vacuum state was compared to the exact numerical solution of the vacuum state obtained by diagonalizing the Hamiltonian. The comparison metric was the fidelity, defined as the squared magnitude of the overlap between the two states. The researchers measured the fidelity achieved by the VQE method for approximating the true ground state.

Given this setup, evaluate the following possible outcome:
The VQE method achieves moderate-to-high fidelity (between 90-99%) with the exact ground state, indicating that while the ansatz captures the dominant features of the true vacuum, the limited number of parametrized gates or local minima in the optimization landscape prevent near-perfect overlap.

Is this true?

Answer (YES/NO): NO